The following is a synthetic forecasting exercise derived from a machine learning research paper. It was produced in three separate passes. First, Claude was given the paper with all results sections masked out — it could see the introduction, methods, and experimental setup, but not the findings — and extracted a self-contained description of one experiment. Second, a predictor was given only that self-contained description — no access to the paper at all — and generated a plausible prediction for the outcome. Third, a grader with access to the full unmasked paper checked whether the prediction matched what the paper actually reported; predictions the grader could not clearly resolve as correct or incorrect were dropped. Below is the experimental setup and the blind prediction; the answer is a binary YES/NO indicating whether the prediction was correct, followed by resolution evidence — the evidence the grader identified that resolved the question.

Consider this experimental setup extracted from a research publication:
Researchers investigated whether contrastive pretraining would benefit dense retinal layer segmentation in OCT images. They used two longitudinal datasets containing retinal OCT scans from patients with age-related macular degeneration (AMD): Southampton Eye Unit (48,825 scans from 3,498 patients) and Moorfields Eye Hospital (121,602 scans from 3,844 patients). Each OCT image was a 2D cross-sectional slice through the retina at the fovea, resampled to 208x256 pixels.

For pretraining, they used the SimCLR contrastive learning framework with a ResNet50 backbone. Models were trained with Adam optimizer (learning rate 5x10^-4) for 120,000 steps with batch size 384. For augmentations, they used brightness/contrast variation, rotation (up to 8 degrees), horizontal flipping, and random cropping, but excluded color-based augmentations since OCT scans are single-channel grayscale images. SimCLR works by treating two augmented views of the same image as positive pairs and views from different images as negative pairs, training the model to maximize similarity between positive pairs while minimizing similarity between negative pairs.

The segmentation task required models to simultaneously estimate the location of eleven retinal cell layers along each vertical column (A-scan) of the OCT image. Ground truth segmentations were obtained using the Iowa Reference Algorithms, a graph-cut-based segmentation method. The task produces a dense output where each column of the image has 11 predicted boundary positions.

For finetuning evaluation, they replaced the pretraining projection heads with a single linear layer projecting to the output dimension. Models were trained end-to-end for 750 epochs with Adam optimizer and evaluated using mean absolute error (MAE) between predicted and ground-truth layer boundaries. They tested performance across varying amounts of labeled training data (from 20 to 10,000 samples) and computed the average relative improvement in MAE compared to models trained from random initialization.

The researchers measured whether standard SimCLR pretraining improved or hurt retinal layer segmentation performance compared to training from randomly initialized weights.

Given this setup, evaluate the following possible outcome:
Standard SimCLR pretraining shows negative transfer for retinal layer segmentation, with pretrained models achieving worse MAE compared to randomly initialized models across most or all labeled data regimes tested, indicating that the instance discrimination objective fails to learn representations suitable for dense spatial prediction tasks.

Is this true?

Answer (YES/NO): YES